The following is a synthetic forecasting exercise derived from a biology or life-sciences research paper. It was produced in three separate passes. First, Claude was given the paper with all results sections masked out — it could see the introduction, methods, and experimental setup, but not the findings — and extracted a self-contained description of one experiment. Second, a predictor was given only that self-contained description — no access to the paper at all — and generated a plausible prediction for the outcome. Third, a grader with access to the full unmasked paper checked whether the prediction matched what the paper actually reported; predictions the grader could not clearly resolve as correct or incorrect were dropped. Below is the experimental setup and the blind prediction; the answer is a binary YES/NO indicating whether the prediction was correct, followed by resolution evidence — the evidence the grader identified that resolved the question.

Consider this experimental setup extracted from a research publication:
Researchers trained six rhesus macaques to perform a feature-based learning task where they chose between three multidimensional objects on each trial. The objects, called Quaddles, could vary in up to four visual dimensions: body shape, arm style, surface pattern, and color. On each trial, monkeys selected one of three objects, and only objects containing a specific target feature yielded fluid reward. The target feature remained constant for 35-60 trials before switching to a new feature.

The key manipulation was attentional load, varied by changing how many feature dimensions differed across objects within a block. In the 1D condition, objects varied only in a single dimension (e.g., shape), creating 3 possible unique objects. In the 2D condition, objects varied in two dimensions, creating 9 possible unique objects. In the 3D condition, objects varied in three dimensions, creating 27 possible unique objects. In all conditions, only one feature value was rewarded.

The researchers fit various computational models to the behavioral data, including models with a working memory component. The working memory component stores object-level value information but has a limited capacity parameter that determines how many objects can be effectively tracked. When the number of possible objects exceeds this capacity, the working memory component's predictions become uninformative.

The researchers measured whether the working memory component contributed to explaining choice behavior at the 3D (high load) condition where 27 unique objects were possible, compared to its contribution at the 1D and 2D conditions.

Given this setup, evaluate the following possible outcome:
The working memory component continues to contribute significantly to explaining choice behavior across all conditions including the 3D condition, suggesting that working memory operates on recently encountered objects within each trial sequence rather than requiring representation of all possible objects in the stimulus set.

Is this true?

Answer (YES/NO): NO